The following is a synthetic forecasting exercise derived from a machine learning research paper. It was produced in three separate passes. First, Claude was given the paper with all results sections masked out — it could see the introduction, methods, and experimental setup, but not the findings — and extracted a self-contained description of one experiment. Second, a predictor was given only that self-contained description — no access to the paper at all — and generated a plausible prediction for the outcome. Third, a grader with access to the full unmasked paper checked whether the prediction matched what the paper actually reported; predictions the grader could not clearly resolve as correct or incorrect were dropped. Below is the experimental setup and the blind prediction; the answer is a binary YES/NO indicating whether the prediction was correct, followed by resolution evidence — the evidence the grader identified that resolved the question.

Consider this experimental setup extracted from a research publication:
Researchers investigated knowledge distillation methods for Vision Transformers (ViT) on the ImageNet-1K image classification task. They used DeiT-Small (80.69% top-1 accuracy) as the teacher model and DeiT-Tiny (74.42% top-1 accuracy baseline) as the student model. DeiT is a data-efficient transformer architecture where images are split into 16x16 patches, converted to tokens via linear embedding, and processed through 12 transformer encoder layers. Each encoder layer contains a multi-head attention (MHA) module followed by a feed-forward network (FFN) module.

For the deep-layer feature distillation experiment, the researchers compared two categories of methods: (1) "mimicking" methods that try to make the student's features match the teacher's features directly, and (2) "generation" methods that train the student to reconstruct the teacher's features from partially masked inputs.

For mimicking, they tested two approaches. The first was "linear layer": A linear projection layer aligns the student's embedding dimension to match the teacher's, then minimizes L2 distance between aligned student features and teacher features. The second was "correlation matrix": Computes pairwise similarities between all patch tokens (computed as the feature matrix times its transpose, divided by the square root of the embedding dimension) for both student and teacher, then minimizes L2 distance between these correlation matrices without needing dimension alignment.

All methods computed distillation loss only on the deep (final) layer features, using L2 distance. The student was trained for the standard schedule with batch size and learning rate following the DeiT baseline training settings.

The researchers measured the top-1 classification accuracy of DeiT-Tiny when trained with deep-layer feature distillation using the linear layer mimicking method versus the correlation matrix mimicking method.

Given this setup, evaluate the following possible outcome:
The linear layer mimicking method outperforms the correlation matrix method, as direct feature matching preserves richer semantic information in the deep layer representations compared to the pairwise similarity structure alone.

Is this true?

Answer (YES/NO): YES